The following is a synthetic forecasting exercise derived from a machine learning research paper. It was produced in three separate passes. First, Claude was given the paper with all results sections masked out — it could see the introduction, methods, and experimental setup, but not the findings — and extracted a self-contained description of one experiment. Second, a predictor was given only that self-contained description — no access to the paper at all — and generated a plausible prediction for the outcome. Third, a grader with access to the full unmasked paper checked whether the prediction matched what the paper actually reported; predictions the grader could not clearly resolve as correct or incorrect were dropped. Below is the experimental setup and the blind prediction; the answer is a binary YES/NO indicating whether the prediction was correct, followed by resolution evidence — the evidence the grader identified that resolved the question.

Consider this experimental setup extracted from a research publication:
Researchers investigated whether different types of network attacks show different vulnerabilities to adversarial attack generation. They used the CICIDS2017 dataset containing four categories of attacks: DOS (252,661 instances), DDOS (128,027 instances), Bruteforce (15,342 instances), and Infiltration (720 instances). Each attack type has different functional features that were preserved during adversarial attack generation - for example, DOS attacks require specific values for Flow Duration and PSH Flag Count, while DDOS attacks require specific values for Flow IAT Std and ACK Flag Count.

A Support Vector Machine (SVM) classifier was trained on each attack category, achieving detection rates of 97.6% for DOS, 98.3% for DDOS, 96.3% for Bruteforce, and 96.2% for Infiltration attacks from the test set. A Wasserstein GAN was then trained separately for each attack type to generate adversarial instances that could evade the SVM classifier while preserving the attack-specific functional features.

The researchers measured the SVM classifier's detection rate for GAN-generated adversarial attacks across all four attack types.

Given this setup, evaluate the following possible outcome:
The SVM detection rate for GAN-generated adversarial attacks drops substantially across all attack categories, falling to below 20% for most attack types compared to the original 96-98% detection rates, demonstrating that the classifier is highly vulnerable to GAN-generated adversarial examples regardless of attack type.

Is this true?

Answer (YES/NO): NO